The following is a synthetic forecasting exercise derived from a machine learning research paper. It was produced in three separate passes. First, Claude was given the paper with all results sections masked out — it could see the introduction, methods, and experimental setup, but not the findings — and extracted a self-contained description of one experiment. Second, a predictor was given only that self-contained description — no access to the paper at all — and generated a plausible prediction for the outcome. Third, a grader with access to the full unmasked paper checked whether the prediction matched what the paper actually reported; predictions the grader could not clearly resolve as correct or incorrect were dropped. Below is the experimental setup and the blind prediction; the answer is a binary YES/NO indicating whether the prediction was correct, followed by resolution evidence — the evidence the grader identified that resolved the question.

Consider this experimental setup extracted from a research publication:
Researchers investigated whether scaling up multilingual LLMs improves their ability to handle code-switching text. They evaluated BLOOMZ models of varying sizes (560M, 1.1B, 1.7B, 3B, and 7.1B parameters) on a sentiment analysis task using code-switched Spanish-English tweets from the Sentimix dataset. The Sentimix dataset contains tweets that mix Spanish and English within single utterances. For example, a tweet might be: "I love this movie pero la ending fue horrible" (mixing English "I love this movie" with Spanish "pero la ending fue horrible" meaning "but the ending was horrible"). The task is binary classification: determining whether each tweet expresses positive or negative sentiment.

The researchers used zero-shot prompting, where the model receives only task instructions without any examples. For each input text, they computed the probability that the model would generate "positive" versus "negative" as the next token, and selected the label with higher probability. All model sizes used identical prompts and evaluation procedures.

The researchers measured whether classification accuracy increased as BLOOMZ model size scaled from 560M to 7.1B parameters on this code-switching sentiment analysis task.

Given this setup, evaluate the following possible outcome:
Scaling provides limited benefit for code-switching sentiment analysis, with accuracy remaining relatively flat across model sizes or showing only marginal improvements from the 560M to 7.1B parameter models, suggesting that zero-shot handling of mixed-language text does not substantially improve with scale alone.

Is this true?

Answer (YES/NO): NO